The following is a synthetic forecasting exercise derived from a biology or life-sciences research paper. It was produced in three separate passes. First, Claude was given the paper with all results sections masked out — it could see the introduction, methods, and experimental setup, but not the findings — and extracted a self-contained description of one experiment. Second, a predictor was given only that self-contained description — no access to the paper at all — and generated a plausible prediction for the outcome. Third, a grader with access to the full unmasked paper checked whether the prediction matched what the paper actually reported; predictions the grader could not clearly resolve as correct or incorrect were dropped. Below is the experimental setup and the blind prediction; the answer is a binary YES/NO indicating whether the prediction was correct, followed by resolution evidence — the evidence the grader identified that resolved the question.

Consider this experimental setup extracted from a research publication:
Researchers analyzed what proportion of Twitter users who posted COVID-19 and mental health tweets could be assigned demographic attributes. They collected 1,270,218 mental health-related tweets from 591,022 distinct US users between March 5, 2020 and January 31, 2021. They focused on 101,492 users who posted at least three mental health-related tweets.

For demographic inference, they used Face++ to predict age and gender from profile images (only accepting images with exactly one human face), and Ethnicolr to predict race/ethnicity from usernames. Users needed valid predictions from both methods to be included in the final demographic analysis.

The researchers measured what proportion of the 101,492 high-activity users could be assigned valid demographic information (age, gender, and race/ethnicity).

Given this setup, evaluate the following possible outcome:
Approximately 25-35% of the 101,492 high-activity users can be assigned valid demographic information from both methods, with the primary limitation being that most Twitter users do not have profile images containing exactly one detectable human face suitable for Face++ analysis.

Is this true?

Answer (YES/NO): NO